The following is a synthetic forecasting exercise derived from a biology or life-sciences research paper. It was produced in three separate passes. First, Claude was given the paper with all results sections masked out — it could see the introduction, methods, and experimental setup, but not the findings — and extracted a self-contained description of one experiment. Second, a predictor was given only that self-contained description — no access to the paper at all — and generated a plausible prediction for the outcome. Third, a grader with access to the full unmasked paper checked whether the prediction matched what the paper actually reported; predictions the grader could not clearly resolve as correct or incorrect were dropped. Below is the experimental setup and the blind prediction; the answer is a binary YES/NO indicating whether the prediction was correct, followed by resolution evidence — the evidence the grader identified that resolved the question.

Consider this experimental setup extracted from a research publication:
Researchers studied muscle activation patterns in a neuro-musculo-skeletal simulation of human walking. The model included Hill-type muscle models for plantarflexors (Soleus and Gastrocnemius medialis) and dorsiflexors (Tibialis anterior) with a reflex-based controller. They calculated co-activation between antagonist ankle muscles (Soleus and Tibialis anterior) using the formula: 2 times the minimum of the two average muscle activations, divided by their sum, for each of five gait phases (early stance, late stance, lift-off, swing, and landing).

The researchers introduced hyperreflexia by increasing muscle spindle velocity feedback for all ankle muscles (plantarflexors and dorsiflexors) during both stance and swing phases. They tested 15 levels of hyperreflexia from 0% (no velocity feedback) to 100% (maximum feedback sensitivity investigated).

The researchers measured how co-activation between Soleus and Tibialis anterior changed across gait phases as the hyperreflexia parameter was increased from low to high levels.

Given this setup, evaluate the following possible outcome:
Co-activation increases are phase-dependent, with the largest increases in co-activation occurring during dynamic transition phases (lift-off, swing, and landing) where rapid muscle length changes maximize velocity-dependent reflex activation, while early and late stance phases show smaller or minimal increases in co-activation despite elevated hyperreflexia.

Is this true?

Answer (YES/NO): NO